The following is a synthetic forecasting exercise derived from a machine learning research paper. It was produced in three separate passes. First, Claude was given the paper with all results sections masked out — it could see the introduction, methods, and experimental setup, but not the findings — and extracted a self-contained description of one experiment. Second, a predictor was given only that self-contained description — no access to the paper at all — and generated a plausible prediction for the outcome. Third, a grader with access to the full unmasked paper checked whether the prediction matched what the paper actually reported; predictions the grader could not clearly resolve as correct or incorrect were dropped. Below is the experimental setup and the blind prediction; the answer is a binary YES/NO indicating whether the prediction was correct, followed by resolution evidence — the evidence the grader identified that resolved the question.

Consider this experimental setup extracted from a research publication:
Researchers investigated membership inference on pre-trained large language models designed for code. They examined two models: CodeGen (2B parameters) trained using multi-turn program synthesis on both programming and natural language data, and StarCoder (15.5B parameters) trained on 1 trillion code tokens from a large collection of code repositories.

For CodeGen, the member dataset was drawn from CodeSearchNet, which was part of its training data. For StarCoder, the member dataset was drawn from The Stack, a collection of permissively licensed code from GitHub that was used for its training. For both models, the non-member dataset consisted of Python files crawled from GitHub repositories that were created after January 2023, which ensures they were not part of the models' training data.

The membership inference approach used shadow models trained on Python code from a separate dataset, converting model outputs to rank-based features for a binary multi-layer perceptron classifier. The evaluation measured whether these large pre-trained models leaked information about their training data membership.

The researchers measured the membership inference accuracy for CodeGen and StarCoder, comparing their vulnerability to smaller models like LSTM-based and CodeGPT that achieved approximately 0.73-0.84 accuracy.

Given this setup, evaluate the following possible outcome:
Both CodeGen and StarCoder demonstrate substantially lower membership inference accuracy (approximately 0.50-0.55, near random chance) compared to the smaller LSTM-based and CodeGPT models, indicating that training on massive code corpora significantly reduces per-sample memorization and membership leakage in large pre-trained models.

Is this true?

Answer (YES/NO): NO